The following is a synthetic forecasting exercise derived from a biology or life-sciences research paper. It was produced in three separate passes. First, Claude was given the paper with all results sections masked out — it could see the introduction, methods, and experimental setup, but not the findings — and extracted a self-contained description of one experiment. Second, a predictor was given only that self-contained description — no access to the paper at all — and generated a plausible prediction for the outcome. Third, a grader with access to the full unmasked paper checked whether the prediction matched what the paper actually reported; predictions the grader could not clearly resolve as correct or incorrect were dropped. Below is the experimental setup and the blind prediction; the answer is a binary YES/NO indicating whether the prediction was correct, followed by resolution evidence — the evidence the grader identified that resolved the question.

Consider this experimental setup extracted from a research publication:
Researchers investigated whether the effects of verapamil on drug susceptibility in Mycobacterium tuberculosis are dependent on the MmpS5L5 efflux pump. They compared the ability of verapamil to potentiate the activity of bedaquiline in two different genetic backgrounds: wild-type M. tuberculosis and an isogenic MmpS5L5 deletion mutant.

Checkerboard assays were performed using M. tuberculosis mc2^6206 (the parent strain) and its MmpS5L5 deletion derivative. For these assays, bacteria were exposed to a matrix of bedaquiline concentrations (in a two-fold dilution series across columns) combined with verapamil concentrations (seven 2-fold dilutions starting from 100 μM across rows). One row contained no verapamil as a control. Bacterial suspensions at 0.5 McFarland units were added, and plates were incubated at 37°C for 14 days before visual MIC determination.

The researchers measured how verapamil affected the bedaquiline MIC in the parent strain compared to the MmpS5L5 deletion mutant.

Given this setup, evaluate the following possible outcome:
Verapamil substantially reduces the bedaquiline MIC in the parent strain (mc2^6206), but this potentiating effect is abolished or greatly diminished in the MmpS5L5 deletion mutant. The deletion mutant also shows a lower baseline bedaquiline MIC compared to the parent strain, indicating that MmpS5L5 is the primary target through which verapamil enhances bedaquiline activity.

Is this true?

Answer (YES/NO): YES